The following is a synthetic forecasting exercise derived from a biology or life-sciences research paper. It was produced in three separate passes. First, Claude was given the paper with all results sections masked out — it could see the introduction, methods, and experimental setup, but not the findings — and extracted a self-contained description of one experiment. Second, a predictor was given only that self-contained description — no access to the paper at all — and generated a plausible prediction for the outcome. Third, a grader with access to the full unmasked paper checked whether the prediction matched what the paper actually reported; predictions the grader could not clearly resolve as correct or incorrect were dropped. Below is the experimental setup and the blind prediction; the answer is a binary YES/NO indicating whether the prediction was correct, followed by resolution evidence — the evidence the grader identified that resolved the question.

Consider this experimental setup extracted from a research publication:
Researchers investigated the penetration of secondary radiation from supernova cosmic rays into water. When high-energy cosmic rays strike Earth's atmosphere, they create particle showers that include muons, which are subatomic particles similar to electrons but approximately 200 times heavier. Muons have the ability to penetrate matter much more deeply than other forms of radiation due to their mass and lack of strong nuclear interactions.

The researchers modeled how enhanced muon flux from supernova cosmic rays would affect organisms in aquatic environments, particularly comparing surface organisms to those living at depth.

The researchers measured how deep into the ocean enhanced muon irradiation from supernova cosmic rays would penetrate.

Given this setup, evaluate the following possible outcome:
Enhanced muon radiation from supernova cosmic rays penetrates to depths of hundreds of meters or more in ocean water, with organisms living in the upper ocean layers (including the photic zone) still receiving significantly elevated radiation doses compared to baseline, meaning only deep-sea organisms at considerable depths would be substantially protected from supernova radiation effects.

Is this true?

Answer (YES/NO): YES